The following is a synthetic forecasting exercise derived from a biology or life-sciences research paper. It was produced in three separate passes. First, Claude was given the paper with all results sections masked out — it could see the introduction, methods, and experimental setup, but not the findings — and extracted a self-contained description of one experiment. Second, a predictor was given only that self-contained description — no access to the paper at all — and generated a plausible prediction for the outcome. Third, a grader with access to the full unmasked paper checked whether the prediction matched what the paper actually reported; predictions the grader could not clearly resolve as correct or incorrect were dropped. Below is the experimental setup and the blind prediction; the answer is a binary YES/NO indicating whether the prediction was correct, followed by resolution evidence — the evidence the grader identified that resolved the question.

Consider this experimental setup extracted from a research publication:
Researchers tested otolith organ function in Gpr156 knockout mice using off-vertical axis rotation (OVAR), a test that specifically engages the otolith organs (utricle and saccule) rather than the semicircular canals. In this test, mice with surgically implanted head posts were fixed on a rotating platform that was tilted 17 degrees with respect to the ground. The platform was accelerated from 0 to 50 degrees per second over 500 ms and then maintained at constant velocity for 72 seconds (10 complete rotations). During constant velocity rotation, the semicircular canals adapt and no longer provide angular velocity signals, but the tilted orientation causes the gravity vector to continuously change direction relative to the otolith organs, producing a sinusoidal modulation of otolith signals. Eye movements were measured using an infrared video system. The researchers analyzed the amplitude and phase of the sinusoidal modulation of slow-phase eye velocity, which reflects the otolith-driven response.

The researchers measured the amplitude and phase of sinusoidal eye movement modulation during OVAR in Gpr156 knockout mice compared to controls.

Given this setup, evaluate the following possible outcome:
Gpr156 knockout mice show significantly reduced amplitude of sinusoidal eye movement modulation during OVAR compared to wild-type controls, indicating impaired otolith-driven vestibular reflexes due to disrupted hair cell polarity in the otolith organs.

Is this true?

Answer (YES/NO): NO